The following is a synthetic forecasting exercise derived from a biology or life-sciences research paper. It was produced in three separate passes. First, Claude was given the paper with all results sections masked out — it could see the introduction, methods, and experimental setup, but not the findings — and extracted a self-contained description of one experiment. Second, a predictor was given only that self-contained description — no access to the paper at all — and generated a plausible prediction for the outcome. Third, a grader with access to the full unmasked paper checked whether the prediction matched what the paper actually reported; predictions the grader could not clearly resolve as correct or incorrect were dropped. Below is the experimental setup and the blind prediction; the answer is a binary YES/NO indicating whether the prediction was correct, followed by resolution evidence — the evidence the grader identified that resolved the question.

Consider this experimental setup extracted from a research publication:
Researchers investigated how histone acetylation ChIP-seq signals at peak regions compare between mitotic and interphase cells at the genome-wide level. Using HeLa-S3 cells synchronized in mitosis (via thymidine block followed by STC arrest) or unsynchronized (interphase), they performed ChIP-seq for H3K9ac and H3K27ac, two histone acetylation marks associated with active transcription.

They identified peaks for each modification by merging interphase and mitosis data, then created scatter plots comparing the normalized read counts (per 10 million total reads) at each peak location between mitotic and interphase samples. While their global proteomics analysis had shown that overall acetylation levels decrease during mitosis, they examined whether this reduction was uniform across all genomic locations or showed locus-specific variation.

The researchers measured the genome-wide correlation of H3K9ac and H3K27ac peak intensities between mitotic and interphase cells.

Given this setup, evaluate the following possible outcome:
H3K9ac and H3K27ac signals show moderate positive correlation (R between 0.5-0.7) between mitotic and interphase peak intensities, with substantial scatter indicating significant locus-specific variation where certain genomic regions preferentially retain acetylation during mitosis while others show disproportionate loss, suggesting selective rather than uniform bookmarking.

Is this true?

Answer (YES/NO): NO